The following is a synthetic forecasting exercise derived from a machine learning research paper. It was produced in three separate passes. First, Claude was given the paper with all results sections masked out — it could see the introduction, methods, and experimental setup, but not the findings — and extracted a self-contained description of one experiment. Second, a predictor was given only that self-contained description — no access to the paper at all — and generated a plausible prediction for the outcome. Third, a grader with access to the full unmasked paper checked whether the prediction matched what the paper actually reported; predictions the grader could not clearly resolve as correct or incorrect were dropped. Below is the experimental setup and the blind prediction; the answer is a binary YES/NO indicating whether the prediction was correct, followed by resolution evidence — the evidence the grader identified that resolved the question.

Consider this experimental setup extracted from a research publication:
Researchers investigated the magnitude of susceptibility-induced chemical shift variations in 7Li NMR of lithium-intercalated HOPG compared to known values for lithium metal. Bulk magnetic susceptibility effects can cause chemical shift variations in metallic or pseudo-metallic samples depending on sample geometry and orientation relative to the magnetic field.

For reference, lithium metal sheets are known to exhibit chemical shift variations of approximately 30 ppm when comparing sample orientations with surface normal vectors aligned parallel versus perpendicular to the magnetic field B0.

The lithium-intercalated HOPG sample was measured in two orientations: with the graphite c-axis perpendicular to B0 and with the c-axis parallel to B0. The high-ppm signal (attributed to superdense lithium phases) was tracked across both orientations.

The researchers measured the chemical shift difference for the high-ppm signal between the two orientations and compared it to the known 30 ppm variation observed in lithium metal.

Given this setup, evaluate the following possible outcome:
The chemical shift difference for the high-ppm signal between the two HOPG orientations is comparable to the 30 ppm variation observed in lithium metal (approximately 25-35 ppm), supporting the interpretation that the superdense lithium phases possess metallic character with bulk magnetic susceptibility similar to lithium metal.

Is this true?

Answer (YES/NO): NO